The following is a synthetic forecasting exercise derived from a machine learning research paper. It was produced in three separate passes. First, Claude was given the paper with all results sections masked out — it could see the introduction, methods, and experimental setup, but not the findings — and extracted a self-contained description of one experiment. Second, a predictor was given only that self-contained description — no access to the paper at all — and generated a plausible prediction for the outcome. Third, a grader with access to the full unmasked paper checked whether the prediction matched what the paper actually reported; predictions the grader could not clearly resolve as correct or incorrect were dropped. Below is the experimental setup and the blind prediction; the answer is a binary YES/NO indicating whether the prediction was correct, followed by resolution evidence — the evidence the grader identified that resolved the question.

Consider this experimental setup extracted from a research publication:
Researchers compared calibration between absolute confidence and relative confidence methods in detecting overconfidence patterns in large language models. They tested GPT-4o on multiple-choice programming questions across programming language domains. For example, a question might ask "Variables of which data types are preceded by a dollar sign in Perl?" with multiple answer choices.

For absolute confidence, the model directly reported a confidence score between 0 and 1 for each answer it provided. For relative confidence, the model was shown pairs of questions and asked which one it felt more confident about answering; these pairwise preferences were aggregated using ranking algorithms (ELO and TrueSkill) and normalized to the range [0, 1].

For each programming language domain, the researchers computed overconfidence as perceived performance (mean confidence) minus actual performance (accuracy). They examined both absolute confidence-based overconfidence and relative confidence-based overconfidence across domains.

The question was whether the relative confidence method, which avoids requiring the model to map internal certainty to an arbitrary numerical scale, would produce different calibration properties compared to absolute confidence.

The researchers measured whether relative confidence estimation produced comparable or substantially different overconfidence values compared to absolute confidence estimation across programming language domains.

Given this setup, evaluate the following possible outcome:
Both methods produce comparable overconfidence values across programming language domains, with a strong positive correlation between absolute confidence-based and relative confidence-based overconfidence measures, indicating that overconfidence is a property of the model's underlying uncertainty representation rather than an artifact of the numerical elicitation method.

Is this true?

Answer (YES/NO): NO